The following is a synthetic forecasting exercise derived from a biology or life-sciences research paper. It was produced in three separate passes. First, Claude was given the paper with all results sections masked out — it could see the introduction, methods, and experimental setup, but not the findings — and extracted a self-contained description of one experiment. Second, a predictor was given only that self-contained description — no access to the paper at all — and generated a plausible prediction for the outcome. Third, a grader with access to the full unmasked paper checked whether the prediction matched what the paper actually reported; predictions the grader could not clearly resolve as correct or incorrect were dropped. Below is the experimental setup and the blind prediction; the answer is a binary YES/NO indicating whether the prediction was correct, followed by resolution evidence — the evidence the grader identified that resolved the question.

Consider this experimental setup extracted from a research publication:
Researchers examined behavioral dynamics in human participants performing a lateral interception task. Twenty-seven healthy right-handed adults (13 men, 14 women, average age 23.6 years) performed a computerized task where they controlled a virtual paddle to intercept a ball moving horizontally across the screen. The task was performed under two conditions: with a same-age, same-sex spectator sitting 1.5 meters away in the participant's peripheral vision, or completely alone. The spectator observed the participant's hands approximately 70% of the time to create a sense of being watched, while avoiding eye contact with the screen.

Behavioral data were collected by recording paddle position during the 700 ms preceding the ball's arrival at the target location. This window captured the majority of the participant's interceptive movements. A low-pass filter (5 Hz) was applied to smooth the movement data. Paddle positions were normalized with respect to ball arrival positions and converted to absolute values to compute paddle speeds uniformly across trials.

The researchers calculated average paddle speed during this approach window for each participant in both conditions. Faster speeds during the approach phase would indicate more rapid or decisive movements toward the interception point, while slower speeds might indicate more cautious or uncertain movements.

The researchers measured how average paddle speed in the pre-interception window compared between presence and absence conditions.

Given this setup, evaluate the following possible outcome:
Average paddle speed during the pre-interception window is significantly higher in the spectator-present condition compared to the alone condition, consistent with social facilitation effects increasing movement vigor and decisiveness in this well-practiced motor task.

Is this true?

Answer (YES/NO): NO